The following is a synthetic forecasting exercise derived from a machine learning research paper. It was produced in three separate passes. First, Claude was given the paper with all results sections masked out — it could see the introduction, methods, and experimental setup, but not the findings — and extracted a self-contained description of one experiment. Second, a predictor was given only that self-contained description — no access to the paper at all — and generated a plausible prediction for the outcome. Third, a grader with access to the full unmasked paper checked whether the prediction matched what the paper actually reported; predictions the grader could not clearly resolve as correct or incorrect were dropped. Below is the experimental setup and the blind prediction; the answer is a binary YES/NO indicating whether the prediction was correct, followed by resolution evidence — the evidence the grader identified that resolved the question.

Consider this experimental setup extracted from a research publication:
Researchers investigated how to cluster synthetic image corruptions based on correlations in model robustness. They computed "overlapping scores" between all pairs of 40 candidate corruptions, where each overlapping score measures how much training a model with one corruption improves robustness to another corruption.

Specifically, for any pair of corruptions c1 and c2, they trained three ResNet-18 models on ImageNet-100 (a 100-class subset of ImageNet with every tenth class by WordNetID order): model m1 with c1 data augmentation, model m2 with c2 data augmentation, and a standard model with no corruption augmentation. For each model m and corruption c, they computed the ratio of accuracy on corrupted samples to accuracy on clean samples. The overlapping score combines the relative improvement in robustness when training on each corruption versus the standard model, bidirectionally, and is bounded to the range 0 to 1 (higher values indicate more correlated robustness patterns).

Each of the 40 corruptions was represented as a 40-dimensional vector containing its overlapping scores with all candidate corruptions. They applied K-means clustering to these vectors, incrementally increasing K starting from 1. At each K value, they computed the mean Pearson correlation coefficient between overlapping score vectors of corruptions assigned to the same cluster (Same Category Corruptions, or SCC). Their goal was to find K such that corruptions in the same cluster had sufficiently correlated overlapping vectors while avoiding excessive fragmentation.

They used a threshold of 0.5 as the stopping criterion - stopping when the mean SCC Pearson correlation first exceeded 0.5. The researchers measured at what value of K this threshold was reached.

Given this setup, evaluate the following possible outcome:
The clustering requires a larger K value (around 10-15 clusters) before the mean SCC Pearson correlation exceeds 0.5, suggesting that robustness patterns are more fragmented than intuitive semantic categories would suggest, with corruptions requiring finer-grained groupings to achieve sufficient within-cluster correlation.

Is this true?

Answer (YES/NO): NO